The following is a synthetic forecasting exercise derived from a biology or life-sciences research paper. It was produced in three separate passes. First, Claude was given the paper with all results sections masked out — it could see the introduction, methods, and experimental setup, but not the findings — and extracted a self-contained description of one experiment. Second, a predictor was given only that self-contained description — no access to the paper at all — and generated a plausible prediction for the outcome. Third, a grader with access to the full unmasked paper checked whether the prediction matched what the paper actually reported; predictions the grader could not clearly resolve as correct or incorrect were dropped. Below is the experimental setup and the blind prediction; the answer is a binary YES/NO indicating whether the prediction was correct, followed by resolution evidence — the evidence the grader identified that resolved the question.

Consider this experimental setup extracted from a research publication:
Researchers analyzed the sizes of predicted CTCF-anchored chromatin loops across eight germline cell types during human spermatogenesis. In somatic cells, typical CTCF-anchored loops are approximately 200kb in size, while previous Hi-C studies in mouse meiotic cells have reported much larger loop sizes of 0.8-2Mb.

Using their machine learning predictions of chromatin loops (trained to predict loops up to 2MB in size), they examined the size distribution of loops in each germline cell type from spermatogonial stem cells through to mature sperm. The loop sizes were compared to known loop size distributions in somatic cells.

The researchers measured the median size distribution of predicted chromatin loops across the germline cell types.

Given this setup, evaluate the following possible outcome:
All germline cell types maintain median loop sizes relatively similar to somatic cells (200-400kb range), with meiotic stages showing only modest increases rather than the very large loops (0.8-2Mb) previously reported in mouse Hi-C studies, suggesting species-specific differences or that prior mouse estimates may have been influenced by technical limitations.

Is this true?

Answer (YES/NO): NO